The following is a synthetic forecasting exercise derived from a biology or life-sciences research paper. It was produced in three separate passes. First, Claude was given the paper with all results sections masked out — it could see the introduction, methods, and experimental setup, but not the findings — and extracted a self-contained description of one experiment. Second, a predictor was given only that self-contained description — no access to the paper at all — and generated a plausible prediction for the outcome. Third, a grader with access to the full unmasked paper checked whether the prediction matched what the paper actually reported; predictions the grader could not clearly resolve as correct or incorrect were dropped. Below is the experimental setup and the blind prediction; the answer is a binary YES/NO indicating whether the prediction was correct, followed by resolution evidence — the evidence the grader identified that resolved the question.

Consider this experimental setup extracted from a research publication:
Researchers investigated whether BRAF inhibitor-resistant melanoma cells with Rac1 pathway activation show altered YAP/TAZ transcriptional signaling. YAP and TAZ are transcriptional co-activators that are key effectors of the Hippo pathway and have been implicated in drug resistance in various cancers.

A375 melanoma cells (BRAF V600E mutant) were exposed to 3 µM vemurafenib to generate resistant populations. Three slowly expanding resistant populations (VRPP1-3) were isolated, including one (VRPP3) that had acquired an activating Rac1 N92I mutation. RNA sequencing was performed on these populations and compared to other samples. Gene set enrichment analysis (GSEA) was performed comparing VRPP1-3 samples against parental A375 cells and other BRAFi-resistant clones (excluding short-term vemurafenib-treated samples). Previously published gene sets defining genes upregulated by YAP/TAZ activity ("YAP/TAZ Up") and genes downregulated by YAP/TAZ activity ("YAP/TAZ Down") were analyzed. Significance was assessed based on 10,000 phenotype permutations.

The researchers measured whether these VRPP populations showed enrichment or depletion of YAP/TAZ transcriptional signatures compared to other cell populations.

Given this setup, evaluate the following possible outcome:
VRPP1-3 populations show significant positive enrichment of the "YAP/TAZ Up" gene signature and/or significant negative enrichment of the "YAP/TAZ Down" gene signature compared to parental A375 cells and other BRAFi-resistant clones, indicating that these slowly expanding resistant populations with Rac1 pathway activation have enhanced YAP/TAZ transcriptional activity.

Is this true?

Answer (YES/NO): YES